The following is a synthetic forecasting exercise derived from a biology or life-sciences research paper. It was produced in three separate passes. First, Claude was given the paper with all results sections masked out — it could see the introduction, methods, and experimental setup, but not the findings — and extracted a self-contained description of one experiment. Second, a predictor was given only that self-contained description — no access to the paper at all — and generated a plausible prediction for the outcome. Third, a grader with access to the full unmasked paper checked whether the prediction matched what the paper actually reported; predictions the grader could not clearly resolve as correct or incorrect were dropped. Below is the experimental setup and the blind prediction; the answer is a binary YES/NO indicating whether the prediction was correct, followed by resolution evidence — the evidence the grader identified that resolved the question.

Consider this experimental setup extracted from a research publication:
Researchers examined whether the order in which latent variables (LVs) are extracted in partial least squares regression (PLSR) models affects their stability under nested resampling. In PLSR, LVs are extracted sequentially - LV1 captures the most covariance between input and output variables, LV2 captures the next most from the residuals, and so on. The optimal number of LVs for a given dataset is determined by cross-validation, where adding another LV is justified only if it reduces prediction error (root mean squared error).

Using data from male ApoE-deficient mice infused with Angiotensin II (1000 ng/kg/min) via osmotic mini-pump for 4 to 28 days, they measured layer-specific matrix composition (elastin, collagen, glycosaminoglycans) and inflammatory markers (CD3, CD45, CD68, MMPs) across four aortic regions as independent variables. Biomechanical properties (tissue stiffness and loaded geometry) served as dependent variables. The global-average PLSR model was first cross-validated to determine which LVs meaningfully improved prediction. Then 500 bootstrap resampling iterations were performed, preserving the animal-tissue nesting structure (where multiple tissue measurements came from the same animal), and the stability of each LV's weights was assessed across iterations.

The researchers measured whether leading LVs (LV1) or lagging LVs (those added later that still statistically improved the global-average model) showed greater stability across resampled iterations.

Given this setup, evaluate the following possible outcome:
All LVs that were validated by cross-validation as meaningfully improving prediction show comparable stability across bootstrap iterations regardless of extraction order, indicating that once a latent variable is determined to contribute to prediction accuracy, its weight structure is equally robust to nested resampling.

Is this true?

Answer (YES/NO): NO